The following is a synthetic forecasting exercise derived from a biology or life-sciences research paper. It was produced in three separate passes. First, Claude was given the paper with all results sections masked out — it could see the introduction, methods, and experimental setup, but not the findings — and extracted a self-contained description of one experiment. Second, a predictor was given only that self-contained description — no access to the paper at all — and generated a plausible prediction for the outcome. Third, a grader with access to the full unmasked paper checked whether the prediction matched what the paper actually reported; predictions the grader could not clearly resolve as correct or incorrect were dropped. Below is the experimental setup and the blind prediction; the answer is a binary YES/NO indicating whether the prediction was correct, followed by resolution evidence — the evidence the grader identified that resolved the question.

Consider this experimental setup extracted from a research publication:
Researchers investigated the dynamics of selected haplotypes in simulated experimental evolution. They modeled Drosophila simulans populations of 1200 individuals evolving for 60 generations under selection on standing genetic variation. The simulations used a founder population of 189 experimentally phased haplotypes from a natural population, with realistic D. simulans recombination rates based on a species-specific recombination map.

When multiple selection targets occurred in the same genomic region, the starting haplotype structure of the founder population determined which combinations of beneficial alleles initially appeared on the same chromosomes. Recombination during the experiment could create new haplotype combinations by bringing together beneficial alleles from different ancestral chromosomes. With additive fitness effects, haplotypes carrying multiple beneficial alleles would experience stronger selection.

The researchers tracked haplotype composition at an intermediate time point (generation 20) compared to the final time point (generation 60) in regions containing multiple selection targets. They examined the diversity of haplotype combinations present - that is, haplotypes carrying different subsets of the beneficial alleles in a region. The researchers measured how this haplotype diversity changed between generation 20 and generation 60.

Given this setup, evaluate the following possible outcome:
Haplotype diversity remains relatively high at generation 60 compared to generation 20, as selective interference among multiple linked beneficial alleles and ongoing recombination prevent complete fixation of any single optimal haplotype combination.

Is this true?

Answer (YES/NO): NO